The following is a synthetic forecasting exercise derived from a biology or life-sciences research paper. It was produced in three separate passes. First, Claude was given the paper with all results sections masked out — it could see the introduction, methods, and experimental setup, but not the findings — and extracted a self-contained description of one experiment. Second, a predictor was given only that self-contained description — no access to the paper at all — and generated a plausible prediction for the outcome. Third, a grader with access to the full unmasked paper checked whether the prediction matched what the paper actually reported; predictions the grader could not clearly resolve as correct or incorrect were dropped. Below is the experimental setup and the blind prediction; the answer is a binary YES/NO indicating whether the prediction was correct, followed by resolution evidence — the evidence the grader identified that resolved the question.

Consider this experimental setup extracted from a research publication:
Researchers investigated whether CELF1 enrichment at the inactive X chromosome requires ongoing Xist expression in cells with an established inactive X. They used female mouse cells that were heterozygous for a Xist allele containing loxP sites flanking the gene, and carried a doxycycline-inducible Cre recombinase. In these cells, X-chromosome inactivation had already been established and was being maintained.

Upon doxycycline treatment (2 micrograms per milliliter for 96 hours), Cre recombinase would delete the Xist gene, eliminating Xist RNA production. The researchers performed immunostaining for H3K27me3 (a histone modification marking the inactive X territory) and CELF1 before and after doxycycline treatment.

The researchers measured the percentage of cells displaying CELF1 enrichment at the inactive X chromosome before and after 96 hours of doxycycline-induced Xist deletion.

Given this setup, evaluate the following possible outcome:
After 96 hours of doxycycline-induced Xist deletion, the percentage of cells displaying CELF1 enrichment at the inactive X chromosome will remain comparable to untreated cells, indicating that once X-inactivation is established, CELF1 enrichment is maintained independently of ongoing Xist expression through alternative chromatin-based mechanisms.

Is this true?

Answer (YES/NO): NO